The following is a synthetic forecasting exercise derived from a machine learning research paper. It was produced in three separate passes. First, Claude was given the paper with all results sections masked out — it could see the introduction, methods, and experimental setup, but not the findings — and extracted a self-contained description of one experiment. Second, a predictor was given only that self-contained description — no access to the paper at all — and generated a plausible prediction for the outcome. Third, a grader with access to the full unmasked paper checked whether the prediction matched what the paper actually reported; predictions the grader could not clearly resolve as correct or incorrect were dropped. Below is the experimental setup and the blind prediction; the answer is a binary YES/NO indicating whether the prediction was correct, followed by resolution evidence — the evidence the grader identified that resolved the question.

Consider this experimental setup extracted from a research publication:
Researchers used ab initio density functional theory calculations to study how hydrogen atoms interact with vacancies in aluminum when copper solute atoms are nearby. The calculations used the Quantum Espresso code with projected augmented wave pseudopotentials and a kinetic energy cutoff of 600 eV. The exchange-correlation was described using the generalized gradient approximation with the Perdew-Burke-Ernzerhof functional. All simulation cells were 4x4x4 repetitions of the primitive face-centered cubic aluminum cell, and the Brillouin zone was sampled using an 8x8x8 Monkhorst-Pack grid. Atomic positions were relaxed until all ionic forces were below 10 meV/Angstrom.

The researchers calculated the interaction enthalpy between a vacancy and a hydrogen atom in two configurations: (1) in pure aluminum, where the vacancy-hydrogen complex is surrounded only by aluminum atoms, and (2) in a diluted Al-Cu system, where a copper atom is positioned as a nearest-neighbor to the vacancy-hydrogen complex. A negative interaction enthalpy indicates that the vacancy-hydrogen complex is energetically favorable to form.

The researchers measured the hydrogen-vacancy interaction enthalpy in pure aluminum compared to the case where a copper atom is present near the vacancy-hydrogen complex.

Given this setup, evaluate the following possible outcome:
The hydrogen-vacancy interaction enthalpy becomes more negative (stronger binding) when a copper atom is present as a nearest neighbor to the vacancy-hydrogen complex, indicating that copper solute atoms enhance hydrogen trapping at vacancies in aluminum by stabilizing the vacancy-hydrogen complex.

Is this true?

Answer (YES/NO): NO